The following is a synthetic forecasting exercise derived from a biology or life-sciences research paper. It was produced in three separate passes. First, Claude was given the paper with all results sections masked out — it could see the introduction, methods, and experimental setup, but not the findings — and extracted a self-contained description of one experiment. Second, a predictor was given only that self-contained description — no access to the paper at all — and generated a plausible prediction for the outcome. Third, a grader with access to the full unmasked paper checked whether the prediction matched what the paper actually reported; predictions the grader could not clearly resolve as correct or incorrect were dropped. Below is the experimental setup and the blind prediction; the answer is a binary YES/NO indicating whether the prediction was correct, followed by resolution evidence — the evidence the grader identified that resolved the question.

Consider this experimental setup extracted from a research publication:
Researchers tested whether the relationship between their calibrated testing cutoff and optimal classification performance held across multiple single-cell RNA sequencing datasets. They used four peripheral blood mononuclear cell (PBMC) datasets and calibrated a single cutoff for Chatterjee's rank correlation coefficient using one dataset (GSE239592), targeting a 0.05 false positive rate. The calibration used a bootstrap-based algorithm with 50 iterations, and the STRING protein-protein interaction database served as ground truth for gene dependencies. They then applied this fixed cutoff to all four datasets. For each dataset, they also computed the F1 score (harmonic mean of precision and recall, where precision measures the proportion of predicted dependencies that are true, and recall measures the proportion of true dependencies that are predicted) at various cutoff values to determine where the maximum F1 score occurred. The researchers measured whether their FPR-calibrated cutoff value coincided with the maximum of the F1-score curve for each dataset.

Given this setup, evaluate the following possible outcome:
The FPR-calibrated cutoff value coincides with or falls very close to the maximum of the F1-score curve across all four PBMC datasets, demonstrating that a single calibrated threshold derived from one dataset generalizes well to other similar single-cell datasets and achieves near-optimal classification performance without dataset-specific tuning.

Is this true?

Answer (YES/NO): YES